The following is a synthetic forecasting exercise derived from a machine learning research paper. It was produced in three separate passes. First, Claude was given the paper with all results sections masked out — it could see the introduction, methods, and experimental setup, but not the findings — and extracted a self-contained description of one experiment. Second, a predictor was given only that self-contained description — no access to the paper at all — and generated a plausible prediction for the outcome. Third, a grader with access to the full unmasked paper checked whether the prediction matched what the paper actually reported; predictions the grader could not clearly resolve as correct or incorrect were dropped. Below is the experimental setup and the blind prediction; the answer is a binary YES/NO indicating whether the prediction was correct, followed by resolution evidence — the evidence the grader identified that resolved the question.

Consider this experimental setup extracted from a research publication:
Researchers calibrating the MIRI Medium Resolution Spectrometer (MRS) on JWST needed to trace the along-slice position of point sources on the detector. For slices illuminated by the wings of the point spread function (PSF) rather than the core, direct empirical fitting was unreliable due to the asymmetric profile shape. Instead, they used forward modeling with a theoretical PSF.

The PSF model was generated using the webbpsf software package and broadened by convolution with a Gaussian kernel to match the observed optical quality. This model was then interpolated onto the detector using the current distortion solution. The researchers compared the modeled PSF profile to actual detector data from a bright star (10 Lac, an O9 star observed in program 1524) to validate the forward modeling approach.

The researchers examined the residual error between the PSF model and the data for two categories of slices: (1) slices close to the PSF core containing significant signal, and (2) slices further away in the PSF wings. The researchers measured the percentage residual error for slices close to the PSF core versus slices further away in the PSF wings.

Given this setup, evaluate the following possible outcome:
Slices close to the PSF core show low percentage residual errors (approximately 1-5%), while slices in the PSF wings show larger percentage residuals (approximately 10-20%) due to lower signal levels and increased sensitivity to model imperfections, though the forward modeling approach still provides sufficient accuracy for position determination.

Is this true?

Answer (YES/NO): YES